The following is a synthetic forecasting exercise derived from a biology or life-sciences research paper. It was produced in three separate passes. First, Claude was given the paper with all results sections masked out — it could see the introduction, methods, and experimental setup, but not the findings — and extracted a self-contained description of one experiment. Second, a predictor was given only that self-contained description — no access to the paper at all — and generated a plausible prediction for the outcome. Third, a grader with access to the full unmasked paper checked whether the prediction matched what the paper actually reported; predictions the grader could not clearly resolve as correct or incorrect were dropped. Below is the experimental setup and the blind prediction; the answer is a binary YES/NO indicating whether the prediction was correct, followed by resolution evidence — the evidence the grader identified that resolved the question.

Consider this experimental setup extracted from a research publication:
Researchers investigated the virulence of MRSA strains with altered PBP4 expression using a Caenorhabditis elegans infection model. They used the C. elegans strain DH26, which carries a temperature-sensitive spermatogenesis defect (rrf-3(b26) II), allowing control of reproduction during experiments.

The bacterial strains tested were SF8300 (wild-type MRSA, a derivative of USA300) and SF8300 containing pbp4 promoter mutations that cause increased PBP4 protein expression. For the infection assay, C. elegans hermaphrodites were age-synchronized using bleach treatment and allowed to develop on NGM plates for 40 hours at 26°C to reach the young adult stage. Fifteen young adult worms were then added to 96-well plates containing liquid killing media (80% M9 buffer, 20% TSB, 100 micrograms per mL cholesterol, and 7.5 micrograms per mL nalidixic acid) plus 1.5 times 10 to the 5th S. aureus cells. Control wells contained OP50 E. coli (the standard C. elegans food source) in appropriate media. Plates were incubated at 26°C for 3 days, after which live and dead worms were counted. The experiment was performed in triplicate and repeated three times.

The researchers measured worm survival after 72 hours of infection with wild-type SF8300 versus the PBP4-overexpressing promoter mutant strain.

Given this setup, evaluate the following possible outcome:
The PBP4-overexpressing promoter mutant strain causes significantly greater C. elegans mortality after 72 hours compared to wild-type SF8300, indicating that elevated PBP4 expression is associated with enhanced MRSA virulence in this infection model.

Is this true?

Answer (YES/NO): NO